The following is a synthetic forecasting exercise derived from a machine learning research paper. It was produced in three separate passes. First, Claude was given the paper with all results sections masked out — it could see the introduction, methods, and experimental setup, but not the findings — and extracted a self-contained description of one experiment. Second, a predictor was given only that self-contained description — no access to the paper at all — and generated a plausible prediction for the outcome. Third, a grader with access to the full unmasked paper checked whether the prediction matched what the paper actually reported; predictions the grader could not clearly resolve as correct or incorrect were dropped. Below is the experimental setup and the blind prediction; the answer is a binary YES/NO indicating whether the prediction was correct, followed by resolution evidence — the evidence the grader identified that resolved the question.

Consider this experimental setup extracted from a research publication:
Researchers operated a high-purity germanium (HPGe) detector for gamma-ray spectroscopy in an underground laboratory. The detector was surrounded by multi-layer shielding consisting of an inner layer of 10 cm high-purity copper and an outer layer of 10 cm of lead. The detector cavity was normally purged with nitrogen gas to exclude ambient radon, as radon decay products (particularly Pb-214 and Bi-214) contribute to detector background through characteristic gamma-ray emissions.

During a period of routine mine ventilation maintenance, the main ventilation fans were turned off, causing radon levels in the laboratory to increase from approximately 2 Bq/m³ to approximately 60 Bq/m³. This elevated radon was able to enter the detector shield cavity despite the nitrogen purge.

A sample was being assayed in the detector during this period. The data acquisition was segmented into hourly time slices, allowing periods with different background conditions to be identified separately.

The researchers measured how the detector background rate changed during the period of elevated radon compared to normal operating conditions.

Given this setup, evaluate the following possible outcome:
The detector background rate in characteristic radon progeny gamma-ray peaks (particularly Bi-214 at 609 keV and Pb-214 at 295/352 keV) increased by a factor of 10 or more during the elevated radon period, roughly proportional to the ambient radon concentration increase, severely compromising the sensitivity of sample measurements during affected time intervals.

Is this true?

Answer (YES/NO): NO